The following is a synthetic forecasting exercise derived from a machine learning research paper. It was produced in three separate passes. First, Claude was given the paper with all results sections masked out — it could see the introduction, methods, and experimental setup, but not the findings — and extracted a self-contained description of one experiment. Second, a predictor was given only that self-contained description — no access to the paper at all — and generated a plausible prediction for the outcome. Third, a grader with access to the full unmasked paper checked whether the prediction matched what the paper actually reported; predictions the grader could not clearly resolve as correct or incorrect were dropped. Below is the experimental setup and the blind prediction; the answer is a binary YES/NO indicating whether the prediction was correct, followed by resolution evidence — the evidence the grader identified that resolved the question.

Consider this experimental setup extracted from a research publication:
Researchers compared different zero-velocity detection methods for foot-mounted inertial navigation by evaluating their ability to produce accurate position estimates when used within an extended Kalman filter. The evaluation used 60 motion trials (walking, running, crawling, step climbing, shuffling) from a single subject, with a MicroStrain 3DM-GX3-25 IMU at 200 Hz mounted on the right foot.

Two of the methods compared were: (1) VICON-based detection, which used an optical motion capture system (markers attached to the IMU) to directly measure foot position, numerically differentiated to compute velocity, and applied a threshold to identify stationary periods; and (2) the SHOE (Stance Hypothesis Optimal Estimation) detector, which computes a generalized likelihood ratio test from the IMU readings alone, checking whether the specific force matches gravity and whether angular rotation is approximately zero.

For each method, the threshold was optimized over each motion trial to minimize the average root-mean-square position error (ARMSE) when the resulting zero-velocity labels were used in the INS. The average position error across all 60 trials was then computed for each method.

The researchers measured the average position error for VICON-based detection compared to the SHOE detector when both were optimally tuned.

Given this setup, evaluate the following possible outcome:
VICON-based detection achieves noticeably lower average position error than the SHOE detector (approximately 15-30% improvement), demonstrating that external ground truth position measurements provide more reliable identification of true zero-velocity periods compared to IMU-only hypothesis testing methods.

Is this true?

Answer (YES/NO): NO